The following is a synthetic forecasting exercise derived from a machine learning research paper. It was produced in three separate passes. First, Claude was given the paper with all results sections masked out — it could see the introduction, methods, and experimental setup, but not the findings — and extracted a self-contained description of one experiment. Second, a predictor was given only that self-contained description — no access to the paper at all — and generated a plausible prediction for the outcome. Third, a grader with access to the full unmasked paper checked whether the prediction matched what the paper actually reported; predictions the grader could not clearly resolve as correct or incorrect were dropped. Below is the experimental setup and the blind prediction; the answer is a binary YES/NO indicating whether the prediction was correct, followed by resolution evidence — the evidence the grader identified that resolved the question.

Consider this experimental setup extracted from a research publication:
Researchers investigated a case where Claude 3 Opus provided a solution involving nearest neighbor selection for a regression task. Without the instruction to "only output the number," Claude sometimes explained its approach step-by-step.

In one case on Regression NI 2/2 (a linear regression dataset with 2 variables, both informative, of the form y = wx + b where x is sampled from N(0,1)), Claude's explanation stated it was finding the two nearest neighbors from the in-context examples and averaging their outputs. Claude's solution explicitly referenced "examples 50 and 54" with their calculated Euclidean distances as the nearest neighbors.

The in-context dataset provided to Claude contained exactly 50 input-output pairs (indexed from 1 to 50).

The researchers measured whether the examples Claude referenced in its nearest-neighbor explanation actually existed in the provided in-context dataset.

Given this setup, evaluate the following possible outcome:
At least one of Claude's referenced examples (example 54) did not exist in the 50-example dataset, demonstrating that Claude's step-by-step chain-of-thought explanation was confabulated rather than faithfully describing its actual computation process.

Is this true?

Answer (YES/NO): YES